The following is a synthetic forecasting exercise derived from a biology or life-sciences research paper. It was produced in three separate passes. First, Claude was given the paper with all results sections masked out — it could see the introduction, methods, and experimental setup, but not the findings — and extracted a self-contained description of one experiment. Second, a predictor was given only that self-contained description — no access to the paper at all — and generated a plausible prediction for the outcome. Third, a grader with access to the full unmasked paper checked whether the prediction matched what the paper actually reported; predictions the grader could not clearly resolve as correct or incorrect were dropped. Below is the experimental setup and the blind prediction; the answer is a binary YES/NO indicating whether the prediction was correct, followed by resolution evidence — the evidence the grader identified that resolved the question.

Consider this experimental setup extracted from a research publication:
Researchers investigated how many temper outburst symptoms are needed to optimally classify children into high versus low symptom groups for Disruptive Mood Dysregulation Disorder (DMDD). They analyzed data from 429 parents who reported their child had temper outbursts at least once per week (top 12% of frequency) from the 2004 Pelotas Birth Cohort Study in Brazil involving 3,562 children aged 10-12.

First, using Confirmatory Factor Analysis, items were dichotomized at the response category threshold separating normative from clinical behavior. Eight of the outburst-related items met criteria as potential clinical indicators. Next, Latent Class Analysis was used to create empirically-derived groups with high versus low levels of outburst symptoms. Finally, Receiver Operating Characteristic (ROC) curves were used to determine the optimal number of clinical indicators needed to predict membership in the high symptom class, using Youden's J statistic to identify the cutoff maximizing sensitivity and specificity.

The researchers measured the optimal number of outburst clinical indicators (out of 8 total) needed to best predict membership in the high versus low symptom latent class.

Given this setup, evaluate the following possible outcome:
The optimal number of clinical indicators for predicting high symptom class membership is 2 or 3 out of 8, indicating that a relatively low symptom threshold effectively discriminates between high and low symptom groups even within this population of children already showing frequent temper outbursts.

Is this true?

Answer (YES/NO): YES